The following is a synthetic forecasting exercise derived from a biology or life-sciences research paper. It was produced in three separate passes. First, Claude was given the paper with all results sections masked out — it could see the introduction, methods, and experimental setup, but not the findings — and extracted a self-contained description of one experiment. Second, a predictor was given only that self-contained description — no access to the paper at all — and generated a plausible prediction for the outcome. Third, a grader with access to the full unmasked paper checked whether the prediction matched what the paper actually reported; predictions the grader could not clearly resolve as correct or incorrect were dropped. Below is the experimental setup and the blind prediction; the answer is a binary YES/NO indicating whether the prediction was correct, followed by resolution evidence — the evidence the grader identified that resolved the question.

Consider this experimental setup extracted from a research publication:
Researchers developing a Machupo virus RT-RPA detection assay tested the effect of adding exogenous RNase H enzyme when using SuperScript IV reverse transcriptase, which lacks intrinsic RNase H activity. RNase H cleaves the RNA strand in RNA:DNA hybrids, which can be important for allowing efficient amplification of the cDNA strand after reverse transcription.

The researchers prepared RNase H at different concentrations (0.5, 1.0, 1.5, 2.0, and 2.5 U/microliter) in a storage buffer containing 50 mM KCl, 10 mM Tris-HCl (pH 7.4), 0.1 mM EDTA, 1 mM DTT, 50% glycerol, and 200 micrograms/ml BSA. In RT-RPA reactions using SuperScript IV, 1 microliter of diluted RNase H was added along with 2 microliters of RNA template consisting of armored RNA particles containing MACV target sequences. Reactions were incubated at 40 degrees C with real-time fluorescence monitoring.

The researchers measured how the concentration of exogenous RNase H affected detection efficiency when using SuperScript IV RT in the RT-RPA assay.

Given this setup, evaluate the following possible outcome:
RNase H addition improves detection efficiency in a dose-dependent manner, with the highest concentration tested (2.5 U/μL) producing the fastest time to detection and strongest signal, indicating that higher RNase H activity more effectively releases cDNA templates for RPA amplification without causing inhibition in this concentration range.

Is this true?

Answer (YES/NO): NO